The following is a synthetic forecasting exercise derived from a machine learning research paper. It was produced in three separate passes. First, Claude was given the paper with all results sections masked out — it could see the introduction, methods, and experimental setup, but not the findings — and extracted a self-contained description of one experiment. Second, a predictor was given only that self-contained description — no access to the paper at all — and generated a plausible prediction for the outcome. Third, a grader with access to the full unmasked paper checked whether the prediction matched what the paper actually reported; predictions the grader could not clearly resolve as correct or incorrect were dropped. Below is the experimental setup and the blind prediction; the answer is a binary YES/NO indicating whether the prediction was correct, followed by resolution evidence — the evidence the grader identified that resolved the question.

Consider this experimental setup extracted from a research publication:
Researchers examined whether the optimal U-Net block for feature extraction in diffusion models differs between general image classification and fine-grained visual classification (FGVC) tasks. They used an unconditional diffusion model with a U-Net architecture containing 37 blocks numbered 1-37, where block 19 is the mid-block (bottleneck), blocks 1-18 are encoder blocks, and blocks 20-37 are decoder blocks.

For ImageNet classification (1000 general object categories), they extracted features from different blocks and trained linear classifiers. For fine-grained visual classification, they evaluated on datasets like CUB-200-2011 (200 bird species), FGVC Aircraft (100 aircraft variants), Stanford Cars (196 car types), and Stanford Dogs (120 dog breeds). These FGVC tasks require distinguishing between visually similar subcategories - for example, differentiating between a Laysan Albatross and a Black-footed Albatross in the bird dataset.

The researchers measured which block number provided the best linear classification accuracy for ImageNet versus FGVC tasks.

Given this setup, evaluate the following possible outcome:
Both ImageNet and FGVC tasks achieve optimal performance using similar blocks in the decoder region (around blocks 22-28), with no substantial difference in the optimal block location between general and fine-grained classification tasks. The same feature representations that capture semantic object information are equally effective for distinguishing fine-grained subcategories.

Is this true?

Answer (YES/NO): NO